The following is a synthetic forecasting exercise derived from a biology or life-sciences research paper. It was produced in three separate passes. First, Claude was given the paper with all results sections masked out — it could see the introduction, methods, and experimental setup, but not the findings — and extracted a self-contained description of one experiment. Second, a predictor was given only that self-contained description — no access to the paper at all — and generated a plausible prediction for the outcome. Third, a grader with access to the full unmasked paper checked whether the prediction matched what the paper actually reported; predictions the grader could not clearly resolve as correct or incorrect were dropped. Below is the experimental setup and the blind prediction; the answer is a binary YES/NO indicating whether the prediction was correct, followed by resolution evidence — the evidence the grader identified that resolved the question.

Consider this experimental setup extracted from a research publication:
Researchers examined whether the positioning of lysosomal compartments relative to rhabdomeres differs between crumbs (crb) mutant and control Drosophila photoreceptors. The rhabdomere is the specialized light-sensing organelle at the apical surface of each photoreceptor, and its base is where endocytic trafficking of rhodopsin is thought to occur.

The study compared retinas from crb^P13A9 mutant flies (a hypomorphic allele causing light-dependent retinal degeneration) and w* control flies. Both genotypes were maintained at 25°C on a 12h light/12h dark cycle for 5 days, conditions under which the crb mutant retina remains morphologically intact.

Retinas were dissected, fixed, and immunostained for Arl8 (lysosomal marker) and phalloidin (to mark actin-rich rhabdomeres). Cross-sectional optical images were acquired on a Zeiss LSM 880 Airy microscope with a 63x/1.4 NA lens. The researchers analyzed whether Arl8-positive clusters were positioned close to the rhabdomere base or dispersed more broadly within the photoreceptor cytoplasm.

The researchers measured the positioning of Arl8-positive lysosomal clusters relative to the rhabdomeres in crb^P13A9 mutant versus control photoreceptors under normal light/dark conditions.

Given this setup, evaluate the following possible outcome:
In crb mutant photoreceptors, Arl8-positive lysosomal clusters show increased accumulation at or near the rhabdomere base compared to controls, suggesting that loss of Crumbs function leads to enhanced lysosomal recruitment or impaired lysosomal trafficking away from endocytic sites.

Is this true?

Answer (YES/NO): NO